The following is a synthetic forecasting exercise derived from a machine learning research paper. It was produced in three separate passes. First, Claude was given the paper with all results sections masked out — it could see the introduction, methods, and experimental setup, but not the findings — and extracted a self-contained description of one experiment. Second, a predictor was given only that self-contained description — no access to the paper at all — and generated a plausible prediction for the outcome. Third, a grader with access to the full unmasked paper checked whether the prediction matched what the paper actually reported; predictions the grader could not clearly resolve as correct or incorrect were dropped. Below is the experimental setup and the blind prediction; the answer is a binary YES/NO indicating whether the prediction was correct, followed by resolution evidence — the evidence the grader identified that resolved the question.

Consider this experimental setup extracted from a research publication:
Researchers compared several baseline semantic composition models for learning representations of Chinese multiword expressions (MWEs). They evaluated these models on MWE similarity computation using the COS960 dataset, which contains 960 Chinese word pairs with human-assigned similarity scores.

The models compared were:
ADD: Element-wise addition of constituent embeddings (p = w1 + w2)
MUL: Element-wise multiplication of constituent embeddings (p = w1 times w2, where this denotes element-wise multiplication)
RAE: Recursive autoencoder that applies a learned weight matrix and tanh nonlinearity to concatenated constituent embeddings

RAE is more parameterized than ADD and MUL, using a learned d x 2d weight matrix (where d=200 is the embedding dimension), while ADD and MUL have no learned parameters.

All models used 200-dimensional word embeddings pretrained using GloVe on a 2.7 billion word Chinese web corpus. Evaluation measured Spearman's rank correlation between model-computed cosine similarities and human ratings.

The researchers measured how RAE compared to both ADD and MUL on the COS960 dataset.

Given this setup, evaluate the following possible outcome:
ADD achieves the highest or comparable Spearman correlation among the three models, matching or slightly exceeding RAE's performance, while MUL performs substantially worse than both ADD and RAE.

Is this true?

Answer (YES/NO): NO